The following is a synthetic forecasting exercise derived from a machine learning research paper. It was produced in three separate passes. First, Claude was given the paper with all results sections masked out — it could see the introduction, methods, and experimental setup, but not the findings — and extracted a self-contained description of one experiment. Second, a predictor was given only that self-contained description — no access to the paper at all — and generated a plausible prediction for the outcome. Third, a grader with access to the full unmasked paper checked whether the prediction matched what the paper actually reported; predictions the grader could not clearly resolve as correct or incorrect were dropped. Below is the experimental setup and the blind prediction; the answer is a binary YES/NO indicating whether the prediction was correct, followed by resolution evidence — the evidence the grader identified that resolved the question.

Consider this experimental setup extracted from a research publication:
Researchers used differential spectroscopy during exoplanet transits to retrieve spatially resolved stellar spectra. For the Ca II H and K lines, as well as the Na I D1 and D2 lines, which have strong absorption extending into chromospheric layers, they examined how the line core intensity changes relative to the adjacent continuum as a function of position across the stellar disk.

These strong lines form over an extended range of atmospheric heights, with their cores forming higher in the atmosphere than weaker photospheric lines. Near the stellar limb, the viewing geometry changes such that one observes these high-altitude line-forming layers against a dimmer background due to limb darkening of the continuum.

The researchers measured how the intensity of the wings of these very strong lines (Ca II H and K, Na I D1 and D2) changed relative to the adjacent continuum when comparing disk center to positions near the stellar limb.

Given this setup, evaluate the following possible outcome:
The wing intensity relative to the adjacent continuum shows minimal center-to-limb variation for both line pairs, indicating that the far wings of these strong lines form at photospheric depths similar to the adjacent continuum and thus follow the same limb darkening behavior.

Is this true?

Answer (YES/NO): NO